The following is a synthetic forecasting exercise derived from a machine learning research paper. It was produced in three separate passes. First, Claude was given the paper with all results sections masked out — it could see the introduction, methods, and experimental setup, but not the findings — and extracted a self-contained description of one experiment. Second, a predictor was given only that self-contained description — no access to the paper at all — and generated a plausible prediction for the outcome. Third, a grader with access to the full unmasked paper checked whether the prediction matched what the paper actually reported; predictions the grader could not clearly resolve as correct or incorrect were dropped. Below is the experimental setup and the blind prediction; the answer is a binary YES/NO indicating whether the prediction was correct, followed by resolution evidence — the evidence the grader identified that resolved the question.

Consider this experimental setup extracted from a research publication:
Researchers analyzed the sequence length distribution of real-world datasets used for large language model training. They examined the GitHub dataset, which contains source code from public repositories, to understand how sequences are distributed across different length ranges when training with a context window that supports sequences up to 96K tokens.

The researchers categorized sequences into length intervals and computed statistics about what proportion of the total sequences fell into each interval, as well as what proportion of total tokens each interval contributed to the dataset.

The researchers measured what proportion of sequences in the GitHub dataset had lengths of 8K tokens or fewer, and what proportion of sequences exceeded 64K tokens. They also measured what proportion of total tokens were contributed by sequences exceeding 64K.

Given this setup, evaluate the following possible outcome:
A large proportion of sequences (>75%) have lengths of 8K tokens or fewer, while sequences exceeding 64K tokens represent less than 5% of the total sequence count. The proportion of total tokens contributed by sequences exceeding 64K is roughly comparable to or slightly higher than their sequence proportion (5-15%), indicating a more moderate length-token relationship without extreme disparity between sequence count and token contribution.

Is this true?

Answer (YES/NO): NO